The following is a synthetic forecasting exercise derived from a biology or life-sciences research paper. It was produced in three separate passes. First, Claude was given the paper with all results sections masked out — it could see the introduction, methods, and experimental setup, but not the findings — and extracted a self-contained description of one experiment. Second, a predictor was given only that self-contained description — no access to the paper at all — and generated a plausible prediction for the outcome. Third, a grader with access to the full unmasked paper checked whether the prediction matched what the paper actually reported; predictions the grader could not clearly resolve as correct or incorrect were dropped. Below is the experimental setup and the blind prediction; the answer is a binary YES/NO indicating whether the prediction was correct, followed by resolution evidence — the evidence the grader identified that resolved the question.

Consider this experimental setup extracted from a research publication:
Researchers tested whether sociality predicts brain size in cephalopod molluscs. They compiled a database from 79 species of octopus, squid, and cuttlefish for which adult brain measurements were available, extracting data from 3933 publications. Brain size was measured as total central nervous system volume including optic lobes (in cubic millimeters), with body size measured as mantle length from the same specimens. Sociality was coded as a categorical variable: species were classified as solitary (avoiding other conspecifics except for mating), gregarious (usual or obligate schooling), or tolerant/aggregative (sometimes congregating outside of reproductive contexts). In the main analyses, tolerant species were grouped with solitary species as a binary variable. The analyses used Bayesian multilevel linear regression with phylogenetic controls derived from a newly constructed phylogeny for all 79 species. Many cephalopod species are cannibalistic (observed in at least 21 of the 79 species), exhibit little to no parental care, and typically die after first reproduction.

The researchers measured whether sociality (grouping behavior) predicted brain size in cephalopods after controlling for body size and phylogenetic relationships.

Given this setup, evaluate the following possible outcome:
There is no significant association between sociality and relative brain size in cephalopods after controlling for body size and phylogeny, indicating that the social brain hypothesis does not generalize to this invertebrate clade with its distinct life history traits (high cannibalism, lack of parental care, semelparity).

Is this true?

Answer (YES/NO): YES